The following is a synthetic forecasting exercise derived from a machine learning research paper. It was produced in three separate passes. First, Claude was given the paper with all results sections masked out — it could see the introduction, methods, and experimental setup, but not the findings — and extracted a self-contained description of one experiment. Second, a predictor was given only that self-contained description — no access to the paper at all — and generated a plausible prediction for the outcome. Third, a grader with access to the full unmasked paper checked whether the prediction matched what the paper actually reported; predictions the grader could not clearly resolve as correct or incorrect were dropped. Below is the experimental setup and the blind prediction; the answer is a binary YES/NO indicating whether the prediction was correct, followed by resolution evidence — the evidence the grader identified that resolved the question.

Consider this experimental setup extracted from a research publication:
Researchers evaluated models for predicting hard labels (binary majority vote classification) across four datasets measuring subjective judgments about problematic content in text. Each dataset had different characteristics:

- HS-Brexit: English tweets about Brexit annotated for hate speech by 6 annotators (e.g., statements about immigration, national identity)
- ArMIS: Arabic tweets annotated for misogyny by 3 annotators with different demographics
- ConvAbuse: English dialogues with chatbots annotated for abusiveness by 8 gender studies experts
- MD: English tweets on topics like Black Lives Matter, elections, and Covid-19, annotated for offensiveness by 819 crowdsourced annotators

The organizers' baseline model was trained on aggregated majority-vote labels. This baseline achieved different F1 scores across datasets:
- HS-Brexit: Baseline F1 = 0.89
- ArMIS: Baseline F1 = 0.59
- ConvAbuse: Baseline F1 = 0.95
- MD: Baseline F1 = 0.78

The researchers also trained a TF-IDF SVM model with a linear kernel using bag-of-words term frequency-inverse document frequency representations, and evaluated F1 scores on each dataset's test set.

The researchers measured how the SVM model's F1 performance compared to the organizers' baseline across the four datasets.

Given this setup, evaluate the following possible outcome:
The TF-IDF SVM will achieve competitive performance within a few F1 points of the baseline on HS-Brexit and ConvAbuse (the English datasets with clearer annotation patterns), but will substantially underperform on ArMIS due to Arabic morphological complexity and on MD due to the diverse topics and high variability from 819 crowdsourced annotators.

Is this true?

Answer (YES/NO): NO